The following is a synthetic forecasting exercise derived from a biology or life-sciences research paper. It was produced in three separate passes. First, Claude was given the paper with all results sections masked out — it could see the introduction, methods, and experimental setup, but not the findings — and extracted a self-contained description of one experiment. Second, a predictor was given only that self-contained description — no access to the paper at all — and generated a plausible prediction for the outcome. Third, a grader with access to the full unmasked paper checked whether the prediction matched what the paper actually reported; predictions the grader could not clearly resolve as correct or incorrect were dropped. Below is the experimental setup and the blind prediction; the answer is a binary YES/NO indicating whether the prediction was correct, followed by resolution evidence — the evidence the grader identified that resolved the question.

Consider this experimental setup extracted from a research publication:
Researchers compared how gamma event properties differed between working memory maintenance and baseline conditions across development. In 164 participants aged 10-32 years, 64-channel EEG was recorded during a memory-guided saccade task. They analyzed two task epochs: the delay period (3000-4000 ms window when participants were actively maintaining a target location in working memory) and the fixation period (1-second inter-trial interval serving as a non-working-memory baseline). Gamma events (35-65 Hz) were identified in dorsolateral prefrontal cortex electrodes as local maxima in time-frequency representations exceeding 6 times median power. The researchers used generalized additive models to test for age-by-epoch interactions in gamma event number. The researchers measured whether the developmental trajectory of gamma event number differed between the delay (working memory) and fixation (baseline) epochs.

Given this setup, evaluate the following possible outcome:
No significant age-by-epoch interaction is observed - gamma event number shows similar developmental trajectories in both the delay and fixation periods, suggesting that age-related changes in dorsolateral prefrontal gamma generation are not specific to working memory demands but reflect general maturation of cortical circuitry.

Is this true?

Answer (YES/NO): NO